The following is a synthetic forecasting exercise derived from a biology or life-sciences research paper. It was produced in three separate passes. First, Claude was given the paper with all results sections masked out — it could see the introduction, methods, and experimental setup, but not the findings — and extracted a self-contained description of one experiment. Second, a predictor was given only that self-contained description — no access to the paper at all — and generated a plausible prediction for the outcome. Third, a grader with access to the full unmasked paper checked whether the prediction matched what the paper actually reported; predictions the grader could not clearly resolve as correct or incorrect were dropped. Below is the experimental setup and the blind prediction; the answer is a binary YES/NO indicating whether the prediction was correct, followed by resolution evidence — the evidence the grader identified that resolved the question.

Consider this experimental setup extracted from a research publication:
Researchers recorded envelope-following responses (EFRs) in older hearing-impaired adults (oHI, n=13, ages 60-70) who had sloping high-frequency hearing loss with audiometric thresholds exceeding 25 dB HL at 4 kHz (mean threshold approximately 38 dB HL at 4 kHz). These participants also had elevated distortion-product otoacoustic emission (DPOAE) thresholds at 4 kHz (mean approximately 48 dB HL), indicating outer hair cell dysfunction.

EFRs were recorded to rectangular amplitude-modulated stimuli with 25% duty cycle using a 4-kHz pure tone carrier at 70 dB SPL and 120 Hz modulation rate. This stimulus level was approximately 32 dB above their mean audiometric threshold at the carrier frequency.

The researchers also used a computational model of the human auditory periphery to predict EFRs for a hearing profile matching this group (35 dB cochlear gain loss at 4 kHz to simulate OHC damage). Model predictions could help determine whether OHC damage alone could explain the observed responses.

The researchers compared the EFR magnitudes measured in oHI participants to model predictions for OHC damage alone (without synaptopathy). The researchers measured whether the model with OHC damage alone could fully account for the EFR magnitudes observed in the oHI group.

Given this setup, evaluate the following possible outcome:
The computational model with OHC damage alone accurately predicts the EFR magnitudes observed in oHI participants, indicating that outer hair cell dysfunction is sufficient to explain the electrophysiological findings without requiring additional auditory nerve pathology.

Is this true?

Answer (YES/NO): NO